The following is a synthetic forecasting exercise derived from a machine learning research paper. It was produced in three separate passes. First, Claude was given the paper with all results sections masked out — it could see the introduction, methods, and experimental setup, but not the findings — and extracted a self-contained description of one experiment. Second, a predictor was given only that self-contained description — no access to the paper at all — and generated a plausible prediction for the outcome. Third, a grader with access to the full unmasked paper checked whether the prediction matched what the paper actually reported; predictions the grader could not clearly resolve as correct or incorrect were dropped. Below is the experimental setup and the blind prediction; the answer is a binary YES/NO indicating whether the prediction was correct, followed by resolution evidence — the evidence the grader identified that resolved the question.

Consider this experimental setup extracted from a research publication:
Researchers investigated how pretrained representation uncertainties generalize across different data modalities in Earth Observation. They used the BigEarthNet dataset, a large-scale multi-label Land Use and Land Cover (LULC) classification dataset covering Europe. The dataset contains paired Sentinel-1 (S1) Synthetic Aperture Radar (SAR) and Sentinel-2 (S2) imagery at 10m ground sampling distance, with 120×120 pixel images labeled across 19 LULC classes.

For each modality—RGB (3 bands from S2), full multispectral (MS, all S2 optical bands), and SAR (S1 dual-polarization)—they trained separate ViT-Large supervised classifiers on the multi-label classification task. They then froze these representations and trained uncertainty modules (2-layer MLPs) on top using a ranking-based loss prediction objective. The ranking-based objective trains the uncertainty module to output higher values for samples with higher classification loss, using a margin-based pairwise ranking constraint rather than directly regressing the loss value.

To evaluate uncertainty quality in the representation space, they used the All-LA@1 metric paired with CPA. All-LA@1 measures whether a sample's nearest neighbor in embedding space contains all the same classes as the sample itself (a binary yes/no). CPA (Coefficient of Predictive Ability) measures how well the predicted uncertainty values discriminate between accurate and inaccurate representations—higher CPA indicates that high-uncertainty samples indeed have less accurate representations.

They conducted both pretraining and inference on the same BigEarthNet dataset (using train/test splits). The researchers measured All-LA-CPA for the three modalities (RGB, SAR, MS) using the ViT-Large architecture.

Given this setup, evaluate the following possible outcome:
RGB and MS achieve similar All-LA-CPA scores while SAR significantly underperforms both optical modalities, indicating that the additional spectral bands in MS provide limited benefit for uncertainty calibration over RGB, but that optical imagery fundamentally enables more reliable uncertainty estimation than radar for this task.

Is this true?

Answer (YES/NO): NO